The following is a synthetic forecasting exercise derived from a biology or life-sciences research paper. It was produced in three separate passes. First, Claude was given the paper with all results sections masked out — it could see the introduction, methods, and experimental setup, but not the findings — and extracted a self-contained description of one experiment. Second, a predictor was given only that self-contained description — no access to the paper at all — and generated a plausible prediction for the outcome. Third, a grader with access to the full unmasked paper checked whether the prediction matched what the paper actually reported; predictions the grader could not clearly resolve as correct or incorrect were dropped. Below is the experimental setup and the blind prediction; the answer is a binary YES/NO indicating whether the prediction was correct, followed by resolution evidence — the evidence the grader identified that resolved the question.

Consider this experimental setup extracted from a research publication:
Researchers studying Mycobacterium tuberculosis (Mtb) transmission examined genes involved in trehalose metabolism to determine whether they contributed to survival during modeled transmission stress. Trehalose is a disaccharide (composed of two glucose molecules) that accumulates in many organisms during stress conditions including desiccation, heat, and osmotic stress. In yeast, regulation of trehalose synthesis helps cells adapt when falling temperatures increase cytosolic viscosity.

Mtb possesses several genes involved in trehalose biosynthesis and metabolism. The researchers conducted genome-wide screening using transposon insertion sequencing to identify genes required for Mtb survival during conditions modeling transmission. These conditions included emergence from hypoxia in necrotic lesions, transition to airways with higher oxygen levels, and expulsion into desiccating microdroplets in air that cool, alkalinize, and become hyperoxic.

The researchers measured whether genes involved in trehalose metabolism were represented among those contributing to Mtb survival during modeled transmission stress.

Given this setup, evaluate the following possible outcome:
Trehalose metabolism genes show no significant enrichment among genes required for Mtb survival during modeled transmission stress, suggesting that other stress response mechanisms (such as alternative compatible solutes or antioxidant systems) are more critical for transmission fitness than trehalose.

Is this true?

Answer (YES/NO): NO